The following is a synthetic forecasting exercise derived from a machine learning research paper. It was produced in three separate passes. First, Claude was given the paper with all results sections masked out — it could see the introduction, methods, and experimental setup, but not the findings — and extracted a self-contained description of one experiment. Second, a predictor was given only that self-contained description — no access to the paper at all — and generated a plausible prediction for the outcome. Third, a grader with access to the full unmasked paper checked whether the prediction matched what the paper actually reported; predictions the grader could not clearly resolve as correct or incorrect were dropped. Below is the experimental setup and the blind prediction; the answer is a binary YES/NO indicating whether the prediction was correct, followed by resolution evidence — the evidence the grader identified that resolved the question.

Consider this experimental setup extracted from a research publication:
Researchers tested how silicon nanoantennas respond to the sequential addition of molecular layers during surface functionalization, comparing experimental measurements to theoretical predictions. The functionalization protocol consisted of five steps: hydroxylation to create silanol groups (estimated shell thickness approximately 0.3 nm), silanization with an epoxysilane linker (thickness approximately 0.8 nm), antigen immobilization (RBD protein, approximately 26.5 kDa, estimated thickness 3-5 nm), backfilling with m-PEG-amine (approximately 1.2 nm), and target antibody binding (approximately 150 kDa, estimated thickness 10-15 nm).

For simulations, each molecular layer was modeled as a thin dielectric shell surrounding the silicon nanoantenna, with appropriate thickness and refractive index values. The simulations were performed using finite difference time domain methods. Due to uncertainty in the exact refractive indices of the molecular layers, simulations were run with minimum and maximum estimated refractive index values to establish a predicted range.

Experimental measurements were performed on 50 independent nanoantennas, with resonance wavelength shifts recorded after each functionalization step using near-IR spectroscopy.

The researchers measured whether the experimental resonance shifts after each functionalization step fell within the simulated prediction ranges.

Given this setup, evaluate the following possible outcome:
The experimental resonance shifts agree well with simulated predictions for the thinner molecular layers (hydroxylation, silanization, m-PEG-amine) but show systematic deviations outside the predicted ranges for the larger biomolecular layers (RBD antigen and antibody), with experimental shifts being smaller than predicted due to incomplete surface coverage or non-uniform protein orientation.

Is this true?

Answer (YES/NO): NO